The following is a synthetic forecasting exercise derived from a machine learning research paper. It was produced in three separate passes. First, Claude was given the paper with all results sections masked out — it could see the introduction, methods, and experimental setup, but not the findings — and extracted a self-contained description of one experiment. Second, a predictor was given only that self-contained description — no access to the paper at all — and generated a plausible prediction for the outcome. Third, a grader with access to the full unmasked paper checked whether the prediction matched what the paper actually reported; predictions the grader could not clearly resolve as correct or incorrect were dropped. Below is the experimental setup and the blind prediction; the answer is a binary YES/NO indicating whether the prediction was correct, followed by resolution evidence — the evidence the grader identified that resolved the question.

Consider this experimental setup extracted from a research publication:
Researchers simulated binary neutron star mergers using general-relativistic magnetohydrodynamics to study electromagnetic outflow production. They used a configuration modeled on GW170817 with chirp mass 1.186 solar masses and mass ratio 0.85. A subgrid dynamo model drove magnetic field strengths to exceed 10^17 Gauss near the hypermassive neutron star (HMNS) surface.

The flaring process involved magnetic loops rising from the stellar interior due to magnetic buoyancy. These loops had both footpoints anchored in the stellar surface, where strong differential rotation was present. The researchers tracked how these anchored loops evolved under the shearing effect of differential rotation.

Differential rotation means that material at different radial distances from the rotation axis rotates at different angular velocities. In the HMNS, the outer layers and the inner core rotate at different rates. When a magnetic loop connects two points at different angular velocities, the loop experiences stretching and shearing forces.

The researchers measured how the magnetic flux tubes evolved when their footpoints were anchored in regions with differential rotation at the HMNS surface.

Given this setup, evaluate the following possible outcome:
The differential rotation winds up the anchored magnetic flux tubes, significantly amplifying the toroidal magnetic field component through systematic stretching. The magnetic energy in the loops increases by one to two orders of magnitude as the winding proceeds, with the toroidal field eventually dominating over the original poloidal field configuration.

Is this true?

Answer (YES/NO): NO